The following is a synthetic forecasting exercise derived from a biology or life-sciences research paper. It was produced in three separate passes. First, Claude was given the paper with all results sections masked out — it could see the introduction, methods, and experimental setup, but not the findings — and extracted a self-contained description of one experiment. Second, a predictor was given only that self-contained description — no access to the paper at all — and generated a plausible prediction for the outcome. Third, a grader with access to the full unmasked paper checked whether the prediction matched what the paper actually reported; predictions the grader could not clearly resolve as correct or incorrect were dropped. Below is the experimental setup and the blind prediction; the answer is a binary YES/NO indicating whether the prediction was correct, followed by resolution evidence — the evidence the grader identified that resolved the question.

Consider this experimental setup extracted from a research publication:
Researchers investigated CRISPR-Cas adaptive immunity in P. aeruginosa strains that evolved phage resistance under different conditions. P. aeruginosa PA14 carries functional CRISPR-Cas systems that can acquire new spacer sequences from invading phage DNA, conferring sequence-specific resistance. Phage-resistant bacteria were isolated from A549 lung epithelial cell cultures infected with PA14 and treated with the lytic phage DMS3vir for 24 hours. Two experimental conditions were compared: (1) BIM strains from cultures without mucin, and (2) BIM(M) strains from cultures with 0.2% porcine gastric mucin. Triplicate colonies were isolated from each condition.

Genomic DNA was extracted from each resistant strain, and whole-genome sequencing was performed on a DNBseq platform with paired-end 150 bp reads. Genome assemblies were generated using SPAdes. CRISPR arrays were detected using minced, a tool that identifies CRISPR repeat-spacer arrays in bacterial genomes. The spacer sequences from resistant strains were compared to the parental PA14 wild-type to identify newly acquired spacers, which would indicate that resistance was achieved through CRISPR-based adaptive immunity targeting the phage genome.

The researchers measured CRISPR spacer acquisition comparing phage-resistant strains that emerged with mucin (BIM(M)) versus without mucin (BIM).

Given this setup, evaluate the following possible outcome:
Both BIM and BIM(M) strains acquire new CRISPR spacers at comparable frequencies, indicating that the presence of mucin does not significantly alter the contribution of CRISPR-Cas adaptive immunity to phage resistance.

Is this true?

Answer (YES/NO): NO